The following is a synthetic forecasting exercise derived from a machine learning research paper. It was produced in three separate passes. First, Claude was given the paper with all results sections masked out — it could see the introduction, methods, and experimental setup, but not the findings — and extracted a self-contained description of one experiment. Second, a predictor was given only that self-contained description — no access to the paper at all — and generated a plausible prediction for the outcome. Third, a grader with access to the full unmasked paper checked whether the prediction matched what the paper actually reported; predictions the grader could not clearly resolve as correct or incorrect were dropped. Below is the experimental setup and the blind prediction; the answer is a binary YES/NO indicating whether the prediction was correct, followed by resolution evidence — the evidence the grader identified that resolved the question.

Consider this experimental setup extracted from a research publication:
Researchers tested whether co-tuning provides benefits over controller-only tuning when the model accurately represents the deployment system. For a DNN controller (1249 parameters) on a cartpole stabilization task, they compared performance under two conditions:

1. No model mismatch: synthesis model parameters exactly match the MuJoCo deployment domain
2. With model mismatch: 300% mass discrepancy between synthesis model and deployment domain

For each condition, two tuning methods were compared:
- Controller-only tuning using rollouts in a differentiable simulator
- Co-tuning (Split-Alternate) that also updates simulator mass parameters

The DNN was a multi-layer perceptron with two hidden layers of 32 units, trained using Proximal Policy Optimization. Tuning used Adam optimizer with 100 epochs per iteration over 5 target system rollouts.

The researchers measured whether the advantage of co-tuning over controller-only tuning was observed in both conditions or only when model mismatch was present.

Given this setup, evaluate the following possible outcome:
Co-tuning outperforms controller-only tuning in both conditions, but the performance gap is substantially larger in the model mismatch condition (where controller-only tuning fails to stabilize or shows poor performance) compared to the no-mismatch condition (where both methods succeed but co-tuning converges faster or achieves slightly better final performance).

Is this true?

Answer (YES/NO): NO